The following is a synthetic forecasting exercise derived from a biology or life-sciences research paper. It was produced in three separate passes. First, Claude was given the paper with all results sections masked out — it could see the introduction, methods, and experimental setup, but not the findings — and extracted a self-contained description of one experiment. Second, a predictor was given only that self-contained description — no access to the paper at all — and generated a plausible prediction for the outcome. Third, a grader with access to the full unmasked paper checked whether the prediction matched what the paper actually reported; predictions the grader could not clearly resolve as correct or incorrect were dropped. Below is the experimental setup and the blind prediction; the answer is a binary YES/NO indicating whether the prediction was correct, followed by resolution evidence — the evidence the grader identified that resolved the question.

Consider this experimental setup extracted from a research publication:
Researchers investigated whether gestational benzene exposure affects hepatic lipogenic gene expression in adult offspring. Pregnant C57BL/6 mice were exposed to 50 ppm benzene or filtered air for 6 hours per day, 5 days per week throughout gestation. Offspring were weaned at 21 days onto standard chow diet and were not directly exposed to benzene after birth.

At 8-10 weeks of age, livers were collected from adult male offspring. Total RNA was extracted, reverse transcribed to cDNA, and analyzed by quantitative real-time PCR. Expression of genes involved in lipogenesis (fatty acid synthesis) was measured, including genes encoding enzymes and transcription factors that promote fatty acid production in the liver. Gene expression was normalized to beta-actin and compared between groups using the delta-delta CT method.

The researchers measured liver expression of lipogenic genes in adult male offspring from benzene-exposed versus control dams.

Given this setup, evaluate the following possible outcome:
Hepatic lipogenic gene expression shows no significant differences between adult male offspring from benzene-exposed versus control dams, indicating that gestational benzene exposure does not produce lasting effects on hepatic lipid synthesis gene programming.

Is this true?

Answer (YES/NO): YES